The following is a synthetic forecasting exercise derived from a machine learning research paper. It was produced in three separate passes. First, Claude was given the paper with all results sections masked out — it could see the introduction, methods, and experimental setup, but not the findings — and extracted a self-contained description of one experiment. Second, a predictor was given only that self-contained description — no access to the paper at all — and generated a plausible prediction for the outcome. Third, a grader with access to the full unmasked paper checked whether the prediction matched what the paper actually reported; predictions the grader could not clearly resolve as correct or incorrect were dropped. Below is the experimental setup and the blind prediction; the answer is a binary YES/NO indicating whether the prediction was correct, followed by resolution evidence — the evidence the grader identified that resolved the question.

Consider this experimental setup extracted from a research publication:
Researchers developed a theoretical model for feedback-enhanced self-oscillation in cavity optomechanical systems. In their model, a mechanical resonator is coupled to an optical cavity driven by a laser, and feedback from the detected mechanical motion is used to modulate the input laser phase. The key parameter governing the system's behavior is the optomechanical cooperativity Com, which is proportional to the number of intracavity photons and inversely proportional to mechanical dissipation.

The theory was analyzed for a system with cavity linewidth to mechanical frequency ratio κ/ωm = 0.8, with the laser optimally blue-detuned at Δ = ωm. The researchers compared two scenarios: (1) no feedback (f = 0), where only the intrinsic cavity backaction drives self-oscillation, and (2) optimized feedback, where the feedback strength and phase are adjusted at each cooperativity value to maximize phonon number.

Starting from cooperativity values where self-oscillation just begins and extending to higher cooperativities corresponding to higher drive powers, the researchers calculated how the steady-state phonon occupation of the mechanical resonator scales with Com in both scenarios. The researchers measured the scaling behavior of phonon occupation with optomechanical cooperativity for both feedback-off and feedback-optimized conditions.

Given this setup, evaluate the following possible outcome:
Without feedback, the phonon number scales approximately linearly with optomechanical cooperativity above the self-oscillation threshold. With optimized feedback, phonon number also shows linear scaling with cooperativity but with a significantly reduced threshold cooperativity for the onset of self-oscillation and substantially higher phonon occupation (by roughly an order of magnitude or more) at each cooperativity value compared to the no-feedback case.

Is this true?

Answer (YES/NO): NO